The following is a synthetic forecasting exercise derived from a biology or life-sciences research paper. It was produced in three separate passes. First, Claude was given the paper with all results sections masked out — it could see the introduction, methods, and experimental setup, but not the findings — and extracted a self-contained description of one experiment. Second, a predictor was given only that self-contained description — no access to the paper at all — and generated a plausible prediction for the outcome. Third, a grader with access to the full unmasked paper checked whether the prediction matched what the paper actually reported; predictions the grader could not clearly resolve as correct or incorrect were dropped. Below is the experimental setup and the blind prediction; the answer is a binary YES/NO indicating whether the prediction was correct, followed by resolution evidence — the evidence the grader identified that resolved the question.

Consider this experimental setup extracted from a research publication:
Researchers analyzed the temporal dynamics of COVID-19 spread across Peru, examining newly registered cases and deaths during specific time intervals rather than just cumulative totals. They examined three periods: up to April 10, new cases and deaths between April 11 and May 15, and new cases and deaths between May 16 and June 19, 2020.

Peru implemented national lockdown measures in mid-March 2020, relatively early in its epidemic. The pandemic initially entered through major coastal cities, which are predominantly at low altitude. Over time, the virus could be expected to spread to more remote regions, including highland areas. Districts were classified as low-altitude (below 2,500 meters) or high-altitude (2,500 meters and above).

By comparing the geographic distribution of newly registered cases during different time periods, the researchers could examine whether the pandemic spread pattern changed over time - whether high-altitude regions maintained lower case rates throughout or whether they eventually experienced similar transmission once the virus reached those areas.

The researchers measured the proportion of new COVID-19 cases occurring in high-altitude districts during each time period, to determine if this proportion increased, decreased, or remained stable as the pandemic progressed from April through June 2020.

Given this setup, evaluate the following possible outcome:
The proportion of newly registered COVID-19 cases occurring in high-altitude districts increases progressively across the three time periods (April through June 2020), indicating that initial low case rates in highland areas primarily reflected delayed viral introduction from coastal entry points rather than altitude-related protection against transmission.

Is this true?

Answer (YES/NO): NO